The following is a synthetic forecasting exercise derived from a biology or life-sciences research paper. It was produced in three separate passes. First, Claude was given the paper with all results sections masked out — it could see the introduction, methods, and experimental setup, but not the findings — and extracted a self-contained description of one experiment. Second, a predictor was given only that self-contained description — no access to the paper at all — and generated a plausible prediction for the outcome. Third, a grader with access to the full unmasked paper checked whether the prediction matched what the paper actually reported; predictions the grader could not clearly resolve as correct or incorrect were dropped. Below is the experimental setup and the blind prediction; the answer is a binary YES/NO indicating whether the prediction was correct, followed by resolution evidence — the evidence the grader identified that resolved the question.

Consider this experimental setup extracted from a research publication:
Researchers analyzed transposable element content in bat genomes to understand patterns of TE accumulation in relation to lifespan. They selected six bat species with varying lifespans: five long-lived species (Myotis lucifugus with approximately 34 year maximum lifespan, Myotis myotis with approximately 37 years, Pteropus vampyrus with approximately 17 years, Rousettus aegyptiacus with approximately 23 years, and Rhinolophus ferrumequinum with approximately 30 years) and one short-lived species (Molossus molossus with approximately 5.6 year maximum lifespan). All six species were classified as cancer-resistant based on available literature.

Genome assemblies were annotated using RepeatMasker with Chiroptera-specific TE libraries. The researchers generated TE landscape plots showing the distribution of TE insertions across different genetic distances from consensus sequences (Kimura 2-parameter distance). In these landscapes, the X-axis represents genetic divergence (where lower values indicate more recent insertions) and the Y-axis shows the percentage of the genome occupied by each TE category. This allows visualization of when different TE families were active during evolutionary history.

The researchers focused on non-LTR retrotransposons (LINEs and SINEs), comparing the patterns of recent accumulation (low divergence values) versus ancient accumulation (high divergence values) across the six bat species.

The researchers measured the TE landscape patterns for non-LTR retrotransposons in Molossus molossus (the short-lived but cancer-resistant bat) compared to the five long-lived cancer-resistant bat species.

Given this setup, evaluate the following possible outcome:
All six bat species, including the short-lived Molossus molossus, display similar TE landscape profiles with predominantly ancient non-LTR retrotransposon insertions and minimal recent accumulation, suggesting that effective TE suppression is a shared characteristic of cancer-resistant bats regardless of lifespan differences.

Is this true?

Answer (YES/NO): NO